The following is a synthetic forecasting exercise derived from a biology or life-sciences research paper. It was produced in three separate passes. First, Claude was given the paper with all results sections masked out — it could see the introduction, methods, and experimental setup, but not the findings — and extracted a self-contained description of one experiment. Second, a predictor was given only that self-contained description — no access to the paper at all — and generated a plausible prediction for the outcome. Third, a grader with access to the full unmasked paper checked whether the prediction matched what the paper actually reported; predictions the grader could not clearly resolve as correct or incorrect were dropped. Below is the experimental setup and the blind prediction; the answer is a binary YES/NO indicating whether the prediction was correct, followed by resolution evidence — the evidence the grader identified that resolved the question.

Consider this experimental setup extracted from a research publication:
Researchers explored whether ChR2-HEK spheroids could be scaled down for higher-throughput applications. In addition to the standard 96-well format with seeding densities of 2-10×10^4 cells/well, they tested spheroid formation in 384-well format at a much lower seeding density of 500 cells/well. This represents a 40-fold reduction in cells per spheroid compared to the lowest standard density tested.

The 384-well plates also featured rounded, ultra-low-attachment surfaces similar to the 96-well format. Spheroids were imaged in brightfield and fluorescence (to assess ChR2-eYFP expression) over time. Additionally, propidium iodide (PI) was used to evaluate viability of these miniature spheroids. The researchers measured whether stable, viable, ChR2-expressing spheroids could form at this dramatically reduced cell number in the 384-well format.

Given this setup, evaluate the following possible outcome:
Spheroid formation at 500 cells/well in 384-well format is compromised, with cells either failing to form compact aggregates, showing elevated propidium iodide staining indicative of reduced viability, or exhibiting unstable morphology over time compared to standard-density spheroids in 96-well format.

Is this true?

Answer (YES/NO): NO